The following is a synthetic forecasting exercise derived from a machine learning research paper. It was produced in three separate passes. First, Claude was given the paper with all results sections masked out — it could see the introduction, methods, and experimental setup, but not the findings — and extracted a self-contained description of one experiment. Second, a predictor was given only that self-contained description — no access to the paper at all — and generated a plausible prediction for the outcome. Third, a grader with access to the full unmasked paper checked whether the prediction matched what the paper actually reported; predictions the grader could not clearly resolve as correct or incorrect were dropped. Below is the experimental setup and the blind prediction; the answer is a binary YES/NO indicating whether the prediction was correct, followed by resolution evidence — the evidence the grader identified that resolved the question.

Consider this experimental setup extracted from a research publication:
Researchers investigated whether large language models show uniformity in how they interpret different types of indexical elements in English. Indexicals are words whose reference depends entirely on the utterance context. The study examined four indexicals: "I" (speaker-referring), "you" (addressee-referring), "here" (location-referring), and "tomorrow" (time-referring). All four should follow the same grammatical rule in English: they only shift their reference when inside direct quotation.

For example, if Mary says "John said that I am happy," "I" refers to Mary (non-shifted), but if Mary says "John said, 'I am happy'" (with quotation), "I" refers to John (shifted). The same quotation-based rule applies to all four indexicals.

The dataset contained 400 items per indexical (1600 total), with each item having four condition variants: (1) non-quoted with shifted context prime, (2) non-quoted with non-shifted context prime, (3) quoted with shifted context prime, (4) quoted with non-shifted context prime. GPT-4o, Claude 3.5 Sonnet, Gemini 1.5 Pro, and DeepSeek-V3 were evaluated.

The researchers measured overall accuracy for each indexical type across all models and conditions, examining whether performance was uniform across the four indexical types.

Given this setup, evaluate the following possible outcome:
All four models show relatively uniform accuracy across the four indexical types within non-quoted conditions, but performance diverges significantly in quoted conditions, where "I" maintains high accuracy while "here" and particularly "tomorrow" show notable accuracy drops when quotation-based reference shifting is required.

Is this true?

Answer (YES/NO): NO